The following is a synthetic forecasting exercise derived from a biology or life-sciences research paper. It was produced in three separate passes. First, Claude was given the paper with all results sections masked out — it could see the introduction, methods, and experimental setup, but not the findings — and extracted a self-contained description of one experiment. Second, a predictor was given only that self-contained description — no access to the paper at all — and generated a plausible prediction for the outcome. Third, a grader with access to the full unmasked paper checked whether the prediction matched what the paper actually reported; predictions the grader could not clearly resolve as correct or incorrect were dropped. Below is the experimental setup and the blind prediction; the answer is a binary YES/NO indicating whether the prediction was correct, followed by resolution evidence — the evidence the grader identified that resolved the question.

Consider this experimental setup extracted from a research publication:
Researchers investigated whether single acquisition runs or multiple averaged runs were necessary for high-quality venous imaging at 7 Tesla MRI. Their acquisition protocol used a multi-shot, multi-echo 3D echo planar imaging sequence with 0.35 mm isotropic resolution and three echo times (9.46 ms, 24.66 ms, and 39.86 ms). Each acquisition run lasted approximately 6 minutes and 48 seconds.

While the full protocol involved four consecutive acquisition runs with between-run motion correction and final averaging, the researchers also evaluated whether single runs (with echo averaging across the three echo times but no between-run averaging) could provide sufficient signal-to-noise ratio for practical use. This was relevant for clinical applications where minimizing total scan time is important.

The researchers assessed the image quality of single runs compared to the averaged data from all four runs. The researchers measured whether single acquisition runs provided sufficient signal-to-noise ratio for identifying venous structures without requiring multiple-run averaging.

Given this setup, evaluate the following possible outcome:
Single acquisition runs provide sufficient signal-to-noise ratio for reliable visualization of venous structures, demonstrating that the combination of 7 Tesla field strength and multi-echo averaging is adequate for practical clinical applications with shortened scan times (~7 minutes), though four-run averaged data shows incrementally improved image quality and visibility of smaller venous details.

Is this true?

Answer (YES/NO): NO